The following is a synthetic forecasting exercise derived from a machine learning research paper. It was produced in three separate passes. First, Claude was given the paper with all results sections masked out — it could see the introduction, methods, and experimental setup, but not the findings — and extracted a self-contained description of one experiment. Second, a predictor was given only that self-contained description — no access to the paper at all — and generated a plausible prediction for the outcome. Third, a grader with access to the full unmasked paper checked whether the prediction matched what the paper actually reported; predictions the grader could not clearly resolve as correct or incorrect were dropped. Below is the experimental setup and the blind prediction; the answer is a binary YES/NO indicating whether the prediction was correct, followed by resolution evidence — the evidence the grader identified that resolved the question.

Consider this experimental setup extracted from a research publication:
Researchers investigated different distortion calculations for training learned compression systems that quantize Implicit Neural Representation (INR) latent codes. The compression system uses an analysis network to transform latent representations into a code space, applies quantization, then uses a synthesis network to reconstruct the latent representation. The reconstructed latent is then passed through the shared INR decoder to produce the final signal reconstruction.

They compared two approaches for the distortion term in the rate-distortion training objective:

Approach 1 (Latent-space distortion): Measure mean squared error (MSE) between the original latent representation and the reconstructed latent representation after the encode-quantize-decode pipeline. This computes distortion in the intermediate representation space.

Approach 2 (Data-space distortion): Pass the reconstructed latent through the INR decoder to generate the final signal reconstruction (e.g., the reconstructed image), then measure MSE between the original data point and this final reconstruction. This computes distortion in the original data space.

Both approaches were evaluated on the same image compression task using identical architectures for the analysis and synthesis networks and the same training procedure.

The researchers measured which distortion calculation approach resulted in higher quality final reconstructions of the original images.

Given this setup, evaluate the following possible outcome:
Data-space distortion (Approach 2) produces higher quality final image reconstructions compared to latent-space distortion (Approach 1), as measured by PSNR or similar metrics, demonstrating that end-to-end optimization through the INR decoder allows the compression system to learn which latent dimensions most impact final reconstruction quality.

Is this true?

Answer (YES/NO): YES